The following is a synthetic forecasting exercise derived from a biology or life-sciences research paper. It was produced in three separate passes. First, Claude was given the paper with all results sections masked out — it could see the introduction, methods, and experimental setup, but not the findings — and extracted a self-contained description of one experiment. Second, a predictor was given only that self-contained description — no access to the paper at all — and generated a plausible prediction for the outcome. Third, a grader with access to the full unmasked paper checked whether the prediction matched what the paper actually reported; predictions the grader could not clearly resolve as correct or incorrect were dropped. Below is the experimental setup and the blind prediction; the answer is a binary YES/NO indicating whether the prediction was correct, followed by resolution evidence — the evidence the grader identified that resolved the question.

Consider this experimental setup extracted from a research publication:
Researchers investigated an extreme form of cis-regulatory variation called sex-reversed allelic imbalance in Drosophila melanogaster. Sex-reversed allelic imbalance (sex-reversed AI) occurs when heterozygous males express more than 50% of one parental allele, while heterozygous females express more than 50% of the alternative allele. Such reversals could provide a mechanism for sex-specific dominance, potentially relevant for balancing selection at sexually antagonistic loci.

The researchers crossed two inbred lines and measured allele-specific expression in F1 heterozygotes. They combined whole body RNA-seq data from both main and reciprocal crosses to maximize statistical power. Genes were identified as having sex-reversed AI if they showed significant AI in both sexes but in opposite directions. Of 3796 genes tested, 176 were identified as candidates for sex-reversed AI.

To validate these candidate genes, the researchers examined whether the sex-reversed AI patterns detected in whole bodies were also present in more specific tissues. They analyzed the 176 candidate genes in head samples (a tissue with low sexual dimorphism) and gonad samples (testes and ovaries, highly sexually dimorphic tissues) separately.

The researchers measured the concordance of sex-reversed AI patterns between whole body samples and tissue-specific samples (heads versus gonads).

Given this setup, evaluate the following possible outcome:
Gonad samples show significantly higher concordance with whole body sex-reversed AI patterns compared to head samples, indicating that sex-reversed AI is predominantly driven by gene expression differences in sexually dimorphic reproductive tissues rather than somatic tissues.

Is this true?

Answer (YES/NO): YES